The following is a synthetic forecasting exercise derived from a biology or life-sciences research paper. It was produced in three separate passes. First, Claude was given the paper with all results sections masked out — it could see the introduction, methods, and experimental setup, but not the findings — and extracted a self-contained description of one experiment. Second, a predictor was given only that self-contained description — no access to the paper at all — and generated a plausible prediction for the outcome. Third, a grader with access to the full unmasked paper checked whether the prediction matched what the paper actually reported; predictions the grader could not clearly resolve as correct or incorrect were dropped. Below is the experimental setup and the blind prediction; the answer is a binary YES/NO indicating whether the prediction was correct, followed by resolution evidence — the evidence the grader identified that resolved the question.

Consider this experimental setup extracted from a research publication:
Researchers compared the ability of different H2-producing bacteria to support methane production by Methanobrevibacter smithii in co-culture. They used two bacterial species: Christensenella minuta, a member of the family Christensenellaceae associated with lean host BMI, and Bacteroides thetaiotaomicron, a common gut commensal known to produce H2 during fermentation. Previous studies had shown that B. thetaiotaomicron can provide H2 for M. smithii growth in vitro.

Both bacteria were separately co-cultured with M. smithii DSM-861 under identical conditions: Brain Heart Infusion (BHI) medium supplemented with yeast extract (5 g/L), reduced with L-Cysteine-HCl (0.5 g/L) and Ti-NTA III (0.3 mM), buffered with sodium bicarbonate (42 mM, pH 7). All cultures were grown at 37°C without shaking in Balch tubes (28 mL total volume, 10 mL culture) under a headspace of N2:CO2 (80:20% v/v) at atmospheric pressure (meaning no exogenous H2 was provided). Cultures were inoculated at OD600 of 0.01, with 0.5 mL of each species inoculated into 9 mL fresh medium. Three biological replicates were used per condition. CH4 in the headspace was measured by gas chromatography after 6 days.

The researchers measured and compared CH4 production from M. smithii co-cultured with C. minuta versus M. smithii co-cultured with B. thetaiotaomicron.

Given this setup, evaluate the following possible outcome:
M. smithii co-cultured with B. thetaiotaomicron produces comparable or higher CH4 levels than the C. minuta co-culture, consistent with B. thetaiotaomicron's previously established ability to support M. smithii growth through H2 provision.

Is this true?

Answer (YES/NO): NO